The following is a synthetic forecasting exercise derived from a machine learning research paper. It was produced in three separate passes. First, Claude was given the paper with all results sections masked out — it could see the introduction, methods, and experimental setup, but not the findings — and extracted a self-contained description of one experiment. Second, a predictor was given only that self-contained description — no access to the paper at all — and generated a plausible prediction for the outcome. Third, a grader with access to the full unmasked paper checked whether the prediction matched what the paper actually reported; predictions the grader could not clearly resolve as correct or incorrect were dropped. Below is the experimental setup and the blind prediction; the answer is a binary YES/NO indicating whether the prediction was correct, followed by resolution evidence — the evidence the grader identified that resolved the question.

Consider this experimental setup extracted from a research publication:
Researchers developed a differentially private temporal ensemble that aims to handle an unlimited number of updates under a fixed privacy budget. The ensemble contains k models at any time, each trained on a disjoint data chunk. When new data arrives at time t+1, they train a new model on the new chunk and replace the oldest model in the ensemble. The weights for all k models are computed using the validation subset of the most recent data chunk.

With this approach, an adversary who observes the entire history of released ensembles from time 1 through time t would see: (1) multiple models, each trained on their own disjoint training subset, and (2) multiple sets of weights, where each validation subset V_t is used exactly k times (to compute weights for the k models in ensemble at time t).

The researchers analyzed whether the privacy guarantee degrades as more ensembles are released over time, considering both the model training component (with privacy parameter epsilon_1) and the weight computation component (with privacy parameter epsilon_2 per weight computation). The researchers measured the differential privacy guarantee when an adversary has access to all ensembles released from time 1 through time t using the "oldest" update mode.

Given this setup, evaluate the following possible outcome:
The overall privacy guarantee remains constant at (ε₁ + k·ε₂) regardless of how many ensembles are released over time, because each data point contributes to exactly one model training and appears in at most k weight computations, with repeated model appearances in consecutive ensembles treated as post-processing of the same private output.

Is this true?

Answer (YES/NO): NO